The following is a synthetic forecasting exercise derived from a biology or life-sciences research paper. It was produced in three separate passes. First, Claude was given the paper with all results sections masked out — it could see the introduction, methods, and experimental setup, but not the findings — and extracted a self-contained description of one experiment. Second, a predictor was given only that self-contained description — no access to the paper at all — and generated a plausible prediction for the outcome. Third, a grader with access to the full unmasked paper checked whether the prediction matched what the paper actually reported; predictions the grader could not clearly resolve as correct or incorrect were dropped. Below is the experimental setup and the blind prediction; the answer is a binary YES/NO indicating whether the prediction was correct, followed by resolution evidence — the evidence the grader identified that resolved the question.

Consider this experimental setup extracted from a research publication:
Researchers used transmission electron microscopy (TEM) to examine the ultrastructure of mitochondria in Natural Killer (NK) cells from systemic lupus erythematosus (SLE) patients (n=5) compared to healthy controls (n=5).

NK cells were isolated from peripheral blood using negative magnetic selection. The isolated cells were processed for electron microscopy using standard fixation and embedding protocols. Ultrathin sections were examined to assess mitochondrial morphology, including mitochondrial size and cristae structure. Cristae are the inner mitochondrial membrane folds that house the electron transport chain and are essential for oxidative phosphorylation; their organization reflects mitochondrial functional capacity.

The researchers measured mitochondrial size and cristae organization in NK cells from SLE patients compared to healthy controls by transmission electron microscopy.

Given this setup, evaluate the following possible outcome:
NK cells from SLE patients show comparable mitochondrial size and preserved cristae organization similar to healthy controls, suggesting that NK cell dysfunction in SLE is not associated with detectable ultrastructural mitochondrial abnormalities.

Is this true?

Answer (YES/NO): NO